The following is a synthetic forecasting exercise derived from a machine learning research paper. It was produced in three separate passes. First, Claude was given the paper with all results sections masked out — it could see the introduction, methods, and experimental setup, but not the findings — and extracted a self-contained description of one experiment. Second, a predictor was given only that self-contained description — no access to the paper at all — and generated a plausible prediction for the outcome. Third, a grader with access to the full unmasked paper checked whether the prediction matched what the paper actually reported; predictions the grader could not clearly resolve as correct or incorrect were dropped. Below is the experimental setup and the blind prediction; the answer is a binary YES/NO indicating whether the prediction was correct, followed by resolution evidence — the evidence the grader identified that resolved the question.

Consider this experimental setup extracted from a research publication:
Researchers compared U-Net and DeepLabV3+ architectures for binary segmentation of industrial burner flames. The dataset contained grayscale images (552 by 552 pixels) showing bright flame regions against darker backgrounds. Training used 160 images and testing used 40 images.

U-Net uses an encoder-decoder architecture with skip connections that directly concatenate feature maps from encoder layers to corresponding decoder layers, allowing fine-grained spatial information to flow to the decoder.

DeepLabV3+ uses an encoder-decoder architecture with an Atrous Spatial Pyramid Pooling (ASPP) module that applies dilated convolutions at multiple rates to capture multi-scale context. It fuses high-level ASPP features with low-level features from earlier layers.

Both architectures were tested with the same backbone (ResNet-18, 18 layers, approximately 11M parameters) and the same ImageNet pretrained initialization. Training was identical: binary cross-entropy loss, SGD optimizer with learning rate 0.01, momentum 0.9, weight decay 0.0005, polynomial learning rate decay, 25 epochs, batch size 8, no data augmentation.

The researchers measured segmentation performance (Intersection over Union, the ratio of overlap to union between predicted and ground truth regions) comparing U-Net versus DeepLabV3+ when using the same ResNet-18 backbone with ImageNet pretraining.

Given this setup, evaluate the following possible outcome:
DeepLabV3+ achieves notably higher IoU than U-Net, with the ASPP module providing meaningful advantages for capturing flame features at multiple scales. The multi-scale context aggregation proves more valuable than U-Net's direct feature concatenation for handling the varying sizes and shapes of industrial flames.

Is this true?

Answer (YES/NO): NO